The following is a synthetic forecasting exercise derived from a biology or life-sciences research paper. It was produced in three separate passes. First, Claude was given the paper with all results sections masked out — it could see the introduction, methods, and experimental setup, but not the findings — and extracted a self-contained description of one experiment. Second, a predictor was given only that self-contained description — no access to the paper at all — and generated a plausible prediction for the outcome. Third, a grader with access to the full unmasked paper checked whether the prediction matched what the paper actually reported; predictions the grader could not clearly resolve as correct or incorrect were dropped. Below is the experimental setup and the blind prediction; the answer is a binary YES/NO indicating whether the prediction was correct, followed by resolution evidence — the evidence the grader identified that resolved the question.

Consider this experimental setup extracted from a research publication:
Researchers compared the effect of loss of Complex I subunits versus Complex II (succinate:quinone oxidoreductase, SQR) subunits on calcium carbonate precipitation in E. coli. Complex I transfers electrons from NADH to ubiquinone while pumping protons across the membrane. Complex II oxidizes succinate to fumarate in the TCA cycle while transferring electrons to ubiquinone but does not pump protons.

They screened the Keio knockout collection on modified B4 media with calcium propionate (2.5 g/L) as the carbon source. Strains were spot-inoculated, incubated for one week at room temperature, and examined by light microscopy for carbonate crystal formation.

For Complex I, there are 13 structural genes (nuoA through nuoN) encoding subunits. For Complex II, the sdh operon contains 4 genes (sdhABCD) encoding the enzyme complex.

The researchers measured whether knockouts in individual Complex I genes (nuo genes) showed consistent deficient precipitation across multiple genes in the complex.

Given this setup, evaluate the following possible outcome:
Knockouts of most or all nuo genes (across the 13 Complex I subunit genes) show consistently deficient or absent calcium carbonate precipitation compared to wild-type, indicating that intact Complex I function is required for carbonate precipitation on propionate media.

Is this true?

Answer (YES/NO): YES